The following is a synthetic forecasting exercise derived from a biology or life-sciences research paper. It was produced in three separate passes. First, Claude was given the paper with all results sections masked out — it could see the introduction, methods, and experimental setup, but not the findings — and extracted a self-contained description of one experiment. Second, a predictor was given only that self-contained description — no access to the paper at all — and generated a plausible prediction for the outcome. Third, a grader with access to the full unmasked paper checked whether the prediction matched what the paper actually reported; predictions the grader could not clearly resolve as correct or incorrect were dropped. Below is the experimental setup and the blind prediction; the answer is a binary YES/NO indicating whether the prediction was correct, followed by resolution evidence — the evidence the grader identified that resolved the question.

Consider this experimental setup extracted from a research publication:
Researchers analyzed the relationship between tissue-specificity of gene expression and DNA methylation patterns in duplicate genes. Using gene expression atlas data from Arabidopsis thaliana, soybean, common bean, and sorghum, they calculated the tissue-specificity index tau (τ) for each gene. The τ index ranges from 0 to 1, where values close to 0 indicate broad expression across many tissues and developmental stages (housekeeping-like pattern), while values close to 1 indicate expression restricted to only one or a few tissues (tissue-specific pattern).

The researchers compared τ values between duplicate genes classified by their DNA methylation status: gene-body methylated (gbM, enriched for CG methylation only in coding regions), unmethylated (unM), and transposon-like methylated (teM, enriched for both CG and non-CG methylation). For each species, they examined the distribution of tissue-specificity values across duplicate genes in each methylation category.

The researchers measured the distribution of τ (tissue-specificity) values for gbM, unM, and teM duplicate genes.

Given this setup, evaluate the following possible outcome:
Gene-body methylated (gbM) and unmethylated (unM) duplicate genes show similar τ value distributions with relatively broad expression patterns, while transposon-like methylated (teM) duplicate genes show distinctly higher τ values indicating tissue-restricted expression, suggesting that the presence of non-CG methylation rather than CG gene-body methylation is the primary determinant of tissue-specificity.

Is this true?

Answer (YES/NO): NO